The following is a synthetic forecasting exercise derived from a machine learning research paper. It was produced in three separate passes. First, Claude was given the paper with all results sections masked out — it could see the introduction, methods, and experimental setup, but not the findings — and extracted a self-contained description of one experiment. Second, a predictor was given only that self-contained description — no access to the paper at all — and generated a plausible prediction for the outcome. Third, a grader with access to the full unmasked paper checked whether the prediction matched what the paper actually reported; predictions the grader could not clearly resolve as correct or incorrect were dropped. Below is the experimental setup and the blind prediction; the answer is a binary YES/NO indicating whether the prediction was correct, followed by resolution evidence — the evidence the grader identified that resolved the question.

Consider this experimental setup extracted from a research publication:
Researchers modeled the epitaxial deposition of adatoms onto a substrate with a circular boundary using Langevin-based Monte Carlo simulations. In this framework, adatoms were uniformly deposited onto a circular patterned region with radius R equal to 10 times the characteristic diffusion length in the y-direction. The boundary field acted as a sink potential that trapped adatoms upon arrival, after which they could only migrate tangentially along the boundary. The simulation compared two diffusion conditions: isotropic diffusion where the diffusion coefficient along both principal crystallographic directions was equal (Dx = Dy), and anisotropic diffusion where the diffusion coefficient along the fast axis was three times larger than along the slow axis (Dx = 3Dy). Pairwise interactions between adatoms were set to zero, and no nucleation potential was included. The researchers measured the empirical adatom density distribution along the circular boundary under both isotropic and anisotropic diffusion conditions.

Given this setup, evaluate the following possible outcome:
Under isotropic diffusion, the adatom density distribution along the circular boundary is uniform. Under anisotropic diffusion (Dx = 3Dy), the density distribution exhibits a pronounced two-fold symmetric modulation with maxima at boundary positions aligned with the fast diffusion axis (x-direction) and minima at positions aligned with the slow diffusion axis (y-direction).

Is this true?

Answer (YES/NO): YES